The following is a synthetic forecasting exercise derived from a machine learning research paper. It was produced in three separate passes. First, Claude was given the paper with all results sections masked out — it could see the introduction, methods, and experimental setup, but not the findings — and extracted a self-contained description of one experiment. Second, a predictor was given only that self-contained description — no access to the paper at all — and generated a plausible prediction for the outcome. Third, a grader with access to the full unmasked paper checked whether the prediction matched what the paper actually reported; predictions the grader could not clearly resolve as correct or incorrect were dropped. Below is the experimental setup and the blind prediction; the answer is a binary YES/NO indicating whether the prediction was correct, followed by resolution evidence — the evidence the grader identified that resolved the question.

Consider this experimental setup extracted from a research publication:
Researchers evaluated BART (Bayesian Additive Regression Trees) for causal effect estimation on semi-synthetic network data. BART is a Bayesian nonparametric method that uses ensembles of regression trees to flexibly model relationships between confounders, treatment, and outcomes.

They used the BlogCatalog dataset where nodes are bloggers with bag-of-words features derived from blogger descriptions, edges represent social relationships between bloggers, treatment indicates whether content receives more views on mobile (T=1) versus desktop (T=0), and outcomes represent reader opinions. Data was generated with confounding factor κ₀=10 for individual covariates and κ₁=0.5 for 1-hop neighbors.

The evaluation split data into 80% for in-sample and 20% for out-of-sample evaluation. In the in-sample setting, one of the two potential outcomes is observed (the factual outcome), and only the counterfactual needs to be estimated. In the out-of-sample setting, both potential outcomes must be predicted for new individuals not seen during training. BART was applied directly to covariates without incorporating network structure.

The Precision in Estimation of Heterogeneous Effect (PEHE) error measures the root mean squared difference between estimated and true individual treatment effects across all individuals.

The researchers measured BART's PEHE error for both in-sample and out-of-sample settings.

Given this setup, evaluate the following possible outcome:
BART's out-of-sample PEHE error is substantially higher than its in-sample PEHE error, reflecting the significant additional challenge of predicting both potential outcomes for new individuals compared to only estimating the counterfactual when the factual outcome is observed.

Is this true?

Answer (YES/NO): NO